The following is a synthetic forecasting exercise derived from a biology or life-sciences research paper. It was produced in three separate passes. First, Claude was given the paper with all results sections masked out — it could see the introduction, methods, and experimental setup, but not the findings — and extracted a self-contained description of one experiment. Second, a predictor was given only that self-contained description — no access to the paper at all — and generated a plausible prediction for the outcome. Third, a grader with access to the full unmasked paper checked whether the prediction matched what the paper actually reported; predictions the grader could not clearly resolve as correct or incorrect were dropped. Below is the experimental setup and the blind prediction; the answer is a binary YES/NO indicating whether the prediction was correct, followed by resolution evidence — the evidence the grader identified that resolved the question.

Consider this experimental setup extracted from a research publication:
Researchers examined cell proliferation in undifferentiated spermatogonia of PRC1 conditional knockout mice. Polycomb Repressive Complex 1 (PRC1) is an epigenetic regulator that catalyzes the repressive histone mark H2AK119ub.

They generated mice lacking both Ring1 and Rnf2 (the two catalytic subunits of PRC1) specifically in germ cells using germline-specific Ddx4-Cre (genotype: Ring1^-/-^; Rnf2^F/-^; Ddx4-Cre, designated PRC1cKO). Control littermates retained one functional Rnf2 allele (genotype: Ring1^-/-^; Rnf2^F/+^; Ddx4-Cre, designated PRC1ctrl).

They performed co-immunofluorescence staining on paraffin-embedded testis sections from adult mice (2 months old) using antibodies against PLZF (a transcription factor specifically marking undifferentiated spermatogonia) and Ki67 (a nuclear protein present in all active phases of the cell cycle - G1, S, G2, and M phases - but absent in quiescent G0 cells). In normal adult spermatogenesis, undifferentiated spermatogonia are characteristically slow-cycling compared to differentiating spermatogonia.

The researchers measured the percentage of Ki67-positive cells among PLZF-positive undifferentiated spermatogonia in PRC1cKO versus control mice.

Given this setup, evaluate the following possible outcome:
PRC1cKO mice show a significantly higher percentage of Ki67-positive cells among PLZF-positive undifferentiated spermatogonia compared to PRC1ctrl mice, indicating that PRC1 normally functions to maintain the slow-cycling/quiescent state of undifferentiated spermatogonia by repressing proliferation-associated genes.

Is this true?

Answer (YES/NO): YES